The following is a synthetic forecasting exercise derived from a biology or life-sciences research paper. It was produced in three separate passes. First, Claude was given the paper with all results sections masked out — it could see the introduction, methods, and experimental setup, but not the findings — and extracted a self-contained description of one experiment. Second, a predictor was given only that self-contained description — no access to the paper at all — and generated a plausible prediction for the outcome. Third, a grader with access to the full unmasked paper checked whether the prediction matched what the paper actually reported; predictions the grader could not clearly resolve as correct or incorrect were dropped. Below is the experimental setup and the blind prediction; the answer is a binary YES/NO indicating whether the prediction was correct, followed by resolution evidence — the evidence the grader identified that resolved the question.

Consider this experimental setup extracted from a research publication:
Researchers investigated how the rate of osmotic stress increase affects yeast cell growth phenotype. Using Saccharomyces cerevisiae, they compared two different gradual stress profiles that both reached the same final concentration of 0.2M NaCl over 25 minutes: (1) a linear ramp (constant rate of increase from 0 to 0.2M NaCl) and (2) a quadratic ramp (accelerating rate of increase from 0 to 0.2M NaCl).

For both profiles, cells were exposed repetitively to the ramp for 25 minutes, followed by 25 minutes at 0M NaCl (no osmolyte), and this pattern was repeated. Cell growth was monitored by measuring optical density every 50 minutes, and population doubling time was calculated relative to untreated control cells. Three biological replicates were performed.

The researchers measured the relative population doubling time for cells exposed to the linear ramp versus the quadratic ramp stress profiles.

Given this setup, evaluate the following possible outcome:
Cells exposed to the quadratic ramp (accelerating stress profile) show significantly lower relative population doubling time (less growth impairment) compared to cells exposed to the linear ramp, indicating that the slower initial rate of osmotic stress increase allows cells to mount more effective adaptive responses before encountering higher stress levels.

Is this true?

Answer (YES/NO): NO